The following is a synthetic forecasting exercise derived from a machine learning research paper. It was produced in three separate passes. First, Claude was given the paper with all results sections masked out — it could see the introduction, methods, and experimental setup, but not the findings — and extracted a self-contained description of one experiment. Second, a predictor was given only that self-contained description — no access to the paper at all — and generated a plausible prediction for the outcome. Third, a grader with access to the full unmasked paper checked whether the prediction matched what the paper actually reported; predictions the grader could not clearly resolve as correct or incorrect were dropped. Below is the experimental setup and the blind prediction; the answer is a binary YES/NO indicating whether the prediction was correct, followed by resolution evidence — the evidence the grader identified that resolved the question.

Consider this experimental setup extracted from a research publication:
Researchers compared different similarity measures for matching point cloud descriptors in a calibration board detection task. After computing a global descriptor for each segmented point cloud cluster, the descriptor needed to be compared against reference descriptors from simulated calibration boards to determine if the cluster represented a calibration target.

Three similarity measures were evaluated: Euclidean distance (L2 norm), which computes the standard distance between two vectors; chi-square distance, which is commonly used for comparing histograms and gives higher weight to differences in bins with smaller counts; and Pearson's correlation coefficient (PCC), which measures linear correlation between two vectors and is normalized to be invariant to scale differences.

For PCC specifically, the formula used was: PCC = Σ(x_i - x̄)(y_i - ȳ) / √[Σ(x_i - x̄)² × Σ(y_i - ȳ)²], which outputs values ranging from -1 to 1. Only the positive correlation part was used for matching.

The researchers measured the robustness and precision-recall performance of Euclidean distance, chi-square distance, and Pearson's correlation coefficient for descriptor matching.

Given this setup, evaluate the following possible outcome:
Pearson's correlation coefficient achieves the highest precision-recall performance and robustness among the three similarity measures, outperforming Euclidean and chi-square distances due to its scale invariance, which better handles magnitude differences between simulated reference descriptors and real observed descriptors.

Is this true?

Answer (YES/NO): YES